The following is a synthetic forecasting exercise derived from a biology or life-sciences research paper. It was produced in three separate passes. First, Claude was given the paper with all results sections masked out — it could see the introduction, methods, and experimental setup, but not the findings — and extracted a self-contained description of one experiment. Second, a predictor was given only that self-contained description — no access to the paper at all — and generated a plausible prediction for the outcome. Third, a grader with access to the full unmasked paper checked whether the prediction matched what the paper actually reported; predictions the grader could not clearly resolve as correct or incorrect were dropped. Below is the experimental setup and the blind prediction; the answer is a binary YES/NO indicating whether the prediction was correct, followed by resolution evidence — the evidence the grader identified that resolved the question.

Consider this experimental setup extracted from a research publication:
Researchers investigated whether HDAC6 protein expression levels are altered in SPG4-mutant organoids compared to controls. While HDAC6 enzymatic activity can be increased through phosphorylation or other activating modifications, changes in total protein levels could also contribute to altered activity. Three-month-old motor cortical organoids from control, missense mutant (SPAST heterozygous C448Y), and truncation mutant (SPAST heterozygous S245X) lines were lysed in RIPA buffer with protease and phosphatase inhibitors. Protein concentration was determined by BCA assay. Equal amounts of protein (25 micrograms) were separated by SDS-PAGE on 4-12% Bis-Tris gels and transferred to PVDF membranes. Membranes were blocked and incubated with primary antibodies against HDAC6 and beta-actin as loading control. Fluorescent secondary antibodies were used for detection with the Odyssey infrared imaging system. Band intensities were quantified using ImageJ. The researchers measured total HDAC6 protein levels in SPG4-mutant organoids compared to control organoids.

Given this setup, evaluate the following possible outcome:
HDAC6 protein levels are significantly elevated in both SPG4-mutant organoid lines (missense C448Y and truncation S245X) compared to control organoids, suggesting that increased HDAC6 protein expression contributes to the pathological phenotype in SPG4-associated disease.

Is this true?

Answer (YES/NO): NO